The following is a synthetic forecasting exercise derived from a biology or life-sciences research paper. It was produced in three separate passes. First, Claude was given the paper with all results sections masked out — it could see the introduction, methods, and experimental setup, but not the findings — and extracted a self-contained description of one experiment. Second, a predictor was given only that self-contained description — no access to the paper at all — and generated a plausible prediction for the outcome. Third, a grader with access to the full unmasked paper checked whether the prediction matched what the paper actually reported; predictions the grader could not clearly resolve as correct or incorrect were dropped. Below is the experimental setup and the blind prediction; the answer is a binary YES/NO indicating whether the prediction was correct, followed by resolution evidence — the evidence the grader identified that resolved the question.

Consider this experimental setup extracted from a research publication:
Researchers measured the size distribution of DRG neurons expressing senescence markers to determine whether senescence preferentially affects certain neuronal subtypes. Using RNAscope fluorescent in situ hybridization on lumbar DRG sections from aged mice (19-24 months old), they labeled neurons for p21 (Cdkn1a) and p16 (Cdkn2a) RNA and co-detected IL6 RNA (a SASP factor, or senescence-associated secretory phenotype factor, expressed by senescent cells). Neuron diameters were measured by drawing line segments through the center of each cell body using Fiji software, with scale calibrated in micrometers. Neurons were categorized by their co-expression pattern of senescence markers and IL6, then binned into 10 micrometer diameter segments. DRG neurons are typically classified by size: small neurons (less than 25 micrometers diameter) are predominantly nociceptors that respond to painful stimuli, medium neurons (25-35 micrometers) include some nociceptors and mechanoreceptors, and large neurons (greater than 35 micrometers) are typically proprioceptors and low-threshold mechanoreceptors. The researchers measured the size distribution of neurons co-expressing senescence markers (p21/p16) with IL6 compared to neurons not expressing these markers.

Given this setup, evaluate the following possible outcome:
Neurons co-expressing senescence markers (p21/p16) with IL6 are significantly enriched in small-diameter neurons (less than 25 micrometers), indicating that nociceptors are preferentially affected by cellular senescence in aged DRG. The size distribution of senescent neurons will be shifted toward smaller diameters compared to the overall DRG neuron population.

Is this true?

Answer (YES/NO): YES